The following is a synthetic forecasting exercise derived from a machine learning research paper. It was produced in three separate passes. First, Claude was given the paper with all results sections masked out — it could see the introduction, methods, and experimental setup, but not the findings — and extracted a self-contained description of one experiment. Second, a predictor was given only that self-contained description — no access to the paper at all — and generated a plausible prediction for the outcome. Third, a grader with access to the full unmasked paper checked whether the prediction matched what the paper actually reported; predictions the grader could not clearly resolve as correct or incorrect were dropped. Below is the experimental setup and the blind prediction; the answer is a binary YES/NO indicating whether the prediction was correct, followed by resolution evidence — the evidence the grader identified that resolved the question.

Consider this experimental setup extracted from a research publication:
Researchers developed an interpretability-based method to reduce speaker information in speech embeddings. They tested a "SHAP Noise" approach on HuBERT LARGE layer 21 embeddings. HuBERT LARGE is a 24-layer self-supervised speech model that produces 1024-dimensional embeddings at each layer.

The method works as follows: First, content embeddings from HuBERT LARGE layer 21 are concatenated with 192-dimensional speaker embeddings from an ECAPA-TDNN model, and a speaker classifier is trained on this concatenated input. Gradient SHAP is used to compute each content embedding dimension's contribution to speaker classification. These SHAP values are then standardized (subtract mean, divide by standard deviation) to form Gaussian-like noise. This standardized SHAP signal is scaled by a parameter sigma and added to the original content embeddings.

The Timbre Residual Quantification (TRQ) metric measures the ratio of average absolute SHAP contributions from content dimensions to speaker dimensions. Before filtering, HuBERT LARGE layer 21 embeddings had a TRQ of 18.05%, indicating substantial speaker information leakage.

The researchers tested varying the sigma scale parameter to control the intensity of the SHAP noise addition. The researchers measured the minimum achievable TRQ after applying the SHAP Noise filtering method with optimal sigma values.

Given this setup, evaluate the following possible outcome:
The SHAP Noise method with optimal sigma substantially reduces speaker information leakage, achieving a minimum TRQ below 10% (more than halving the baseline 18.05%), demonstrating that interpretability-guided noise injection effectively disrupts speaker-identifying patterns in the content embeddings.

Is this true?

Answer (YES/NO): YES